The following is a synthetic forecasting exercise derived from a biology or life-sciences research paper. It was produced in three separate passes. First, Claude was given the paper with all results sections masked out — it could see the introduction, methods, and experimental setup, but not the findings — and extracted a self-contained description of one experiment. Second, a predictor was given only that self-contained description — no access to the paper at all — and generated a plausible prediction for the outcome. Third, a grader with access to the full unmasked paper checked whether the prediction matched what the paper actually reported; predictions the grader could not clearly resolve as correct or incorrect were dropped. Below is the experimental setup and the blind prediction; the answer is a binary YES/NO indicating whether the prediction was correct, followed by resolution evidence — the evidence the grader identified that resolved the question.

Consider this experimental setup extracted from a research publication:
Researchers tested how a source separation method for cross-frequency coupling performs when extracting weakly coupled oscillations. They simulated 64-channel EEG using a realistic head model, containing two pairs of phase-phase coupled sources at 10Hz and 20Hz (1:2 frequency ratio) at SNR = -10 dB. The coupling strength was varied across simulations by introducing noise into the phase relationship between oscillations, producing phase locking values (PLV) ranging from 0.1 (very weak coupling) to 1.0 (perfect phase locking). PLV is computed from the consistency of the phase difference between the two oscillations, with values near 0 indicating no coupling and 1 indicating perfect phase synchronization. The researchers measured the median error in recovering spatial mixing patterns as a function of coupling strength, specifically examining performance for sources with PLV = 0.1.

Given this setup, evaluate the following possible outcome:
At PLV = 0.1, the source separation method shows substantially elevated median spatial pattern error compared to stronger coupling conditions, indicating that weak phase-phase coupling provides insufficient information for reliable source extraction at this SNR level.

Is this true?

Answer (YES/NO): NO